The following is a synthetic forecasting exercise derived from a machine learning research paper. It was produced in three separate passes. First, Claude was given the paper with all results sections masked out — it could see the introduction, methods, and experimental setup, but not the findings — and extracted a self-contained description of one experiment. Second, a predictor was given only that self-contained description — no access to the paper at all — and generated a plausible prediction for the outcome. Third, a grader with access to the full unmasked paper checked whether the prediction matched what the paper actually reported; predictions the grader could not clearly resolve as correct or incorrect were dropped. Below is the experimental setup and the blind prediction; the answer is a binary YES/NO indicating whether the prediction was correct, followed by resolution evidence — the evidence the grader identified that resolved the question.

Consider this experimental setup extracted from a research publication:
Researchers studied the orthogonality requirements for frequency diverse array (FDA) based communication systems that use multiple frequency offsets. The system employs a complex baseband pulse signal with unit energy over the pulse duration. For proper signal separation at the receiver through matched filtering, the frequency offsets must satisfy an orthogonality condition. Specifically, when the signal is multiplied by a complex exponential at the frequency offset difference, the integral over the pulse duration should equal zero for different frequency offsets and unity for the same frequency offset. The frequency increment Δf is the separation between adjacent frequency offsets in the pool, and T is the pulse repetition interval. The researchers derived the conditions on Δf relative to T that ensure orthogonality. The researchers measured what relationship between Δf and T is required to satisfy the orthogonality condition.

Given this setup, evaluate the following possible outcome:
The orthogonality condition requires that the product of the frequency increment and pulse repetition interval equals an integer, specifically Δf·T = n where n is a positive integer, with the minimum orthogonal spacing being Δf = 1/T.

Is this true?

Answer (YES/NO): YES